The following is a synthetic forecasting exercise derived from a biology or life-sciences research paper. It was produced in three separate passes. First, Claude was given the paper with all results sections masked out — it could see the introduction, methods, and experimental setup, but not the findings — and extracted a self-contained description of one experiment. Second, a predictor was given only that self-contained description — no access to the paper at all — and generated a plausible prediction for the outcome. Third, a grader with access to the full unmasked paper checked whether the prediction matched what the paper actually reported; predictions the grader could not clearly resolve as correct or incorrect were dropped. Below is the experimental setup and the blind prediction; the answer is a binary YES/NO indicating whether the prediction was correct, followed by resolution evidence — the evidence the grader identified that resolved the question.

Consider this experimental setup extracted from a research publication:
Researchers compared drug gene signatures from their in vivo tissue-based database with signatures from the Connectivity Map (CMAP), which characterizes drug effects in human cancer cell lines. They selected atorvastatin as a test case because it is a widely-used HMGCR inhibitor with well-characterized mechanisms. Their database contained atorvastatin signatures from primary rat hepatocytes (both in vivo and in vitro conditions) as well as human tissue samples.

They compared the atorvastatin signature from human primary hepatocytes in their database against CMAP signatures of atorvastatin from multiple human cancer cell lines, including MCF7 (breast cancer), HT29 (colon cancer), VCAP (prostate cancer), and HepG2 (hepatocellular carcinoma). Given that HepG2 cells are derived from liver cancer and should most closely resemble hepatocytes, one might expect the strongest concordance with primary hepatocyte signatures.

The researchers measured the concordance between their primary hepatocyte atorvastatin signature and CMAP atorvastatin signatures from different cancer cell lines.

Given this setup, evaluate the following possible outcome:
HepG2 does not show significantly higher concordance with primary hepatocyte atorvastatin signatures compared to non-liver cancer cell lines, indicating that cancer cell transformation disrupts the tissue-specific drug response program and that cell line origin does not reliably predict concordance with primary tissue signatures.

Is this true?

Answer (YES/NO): YES